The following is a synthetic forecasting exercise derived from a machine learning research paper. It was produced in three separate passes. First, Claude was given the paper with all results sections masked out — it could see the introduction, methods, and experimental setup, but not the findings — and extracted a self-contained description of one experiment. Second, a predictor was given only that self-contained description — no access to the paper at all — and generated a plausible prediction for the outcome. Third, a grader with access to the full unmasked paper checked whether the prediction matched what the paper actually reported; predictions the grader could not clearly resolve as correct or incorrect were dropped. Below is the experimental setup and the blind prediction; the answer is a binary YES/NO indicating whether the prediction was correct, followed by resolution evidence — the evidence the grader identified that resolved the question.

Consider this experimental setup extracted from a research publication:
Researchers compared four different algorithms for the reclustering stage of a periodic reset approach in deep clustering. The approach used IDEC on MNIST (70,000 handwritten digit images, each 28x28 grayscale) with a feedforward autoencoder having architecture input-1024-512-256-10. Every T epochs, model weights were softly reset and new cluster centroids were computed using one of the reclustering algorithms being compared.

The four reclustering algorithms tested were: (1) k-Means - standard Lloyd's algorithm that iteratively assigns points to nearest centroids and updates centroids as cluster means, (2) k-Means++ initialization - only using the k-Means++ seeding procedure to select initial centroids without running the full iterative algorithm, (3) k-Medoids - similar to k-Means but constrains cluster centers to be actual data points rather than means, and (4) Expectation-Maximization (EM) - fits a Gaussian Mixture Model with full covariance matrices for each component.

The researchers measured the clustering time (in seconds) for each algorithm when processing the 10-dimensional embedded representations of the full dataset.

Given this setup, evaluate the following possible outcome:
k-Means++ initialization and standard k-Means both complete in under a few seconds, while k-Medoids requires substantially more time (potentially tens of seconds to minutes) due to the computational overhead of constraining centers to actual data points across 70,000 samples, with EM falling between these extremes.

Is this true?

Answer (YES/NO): NO